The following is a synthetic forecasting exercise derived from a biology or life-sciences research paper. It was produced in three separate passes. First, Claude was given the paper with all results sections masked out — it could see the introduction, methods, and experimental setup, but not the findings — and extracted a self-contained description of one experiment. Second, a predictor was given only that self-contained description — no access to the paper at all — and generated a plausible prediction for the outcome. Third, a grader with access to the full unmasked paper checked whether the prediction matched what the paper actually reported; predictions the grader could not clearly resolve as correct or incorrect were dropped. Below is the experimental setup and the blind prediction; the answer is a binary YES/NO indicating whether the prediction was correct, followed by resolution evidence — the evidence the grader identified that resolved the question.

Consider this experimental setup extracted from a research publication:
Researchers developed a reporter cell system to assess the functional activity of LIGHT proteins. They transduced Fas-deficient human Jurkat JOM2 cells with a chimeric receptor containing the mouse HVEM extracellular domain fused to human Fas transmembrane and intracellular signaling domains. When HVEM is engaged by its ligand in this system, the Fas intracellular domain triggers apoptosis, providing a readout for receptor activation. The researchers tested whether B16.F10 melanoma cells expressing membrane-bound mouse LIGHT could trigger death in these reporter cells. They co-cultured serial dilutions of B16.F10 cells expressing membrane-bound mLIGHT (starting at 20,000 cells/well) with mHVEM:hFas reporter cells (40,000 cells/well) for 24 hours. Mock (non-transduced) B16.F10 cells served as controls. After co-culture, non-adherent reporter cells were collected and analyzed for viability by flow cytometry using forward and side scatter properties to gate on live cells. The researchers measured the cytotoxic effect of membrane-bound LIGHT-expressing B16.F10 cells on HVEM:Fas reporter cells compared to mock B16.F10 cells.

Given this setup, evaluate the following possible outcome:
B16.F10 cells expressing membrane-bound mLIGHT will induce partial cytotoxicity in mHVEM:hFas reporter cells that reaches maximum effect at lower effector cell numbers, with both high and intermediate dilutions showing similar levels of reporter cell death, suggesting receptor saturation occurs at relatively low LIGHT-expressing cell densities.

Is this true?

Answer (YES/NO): NO